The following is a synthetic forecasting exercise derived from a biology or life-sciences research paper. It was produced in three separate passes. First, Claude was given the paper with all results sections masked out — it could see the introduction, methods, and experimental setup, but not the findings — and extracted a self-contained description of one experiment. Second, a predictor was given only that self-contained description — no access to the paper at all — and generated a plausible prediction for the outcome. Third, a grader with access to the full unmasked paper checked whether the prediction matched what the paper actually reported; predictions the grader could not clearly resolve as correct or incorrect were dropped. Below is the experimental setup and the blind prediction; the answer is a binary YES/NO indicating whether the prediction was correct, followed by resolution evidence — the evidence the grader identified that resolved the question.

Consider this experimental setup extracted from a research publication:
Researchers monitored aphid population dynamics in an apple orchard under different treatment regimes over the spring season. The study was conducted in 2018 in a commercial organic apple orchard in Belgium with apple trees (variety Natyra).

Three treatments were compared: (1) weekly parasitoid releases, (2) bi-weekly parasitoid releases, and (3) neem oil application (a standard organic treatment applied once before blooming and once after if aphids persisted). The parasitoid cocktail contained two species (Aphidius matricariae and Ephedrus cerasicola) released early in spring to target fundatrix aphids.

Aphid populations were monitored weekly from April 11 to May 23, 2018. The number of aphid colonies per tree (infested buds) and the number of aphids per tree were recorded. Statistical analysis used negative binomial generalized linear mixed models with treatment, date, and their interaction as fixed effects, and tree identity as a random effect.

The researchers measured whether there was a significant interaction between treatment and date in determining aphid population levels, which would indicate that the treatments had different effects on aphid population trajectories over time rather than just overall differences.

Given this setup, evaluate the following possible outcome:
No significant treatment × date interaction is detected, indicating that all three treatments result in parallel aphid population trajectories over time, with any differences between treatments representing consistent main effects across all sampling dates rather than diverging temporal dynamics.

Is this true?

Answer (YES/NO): NO